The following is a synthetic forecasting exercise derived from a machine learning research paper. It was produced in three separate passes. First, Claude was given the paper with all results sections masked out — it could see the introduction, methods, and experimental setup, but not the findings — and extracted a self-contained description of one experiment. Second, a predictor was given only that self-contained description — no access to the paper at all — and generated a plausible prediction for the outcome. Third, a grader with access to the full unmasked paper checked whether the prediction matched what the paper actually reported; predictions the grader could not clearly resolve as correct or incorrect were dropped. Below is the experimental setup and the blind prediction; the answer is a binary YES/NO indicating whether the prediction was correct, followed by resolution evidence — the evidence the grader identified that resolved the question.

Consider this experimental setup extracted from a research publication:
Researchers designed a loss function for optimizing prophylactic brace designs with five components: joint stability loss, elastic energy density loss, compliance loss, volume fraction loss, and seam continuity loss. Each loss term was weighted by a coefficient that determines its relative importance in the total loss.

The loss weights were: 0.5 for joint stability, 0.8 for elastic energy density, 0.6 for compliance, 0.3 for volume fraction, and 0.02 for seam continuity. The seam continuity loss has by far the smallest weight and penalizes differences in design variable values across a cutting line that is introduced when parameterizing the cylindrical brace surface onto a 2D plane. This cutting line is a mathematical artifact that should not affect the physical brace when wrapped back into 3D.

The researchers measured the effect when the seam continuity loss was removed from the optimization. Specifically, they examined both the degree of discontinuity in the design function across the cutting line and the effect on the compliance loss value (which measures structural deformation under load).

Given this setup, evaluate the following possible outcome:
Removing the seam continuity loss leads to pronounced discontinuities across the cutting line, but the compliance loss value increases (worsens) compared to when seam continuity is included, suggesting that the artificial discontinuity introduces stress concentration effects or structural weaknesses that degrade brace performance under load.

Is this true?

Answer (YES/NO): NO